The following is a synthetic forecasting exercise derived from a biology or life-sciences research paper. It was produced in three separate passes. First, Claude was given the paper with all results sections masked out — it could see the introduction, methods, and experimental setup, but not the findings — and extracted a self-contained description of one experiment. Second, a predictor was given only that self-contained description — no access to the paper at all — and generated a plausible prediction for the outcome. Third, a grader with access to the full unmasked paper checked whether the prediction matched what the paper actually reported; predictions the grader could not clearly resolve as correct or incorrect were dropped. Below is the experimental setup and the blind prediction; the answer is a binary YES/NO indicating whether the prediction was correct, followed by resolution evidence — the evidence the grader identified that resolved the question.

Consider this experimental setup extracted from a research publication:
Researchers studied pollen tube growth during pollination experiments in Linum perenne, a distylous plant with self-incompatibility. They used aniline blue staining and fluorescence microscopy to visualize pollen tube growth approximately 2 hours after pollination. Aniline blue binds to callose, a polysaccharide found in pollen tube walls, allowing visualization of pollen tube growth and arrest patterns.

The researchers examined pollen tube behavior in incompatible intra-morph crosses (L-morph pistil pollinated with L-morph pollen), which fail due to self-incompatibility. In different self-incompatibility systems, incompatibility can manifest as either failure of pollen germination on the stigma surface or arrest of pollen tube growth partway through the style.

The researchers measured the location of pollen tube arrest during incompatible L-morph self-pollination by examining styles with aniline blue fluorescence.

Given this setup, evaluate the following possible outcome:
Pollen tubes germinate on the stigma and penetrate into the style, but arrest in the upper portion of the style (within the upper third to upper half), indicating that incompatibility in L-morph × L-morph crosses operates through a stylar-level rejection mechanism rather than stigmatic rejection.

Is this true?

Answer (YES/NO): NO